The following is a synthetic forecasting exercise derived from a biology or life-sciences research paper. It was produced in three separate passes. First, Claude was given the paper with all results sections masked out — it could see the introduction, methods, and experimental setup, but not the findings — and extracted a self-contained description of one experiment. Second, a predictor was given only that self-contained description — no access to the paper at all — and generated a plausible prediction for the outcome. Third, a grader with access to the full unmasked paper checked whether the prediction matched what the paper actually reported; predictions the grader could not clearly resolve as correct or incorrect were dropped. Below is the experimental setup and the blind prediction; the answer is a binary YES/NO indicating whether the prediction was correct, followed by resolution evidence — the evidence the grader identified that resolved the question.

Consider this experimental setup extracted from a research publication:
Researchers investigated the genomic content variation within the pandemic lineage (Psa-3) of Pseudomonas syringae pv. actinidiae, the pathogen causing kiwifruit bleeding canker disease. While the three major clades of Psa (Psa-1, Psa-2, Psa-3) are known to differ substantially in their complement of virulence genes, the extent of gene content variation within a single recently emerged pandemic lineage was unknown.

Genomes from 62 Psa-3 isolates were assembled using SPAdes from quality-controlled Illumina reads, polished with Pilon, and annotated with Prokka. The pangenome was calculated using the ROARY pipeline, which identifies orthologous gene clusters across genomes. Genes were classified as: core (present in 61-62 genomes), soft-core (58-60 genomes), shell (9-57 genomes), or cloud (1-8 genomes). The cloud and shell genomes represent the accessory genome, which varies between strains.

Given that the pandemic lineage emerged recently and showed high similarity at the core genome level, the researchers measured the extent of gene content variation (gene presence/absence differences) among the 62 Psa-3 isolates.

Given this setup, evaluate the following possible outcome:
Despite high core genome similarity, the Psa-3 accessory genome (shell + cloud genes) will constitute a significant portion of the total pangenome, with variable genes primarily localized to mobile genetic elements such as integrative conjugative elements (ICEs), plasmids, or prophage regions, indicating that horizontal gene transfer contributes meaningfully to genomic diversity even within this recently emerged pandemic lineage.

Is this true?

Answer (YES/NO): YES